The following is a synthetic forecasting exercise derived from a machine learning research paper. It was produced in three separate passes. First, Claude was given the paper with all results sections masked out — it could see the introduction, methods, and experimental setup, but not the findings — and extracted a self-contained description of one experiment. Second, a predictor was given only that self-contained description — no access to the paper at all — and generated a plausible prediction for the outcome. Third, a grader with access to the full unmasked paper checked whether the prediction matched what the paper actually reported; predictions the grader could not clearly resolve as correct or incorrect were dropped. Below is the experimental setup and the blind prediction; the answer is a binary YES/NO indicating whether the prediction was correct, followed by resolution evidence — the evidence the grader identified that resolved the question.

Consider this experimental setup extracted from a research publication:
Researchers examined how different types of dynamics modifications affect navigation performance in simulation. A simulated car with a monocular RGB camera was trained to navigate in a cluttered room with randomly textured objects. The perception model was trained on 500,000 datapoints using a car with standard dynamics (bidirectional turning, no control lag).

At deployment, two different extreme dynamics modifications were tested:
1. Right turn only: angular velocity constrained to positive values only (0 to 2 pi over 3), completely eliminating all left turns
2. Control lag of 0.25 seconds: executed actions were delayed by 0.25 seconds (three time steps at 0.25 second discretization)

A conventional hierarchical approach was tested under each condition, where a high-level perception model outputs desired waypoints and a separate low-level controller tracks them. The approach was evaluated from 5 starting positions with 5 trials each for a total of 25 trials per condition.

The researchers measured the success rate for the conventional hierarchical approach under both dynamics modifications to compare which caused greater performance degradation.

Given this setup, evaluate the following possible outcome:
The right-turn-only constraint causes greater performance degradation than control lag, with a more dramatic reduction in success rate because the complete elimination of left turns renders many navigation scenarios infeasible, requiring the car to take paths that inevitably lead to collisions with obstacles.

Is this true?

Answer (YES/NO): NO